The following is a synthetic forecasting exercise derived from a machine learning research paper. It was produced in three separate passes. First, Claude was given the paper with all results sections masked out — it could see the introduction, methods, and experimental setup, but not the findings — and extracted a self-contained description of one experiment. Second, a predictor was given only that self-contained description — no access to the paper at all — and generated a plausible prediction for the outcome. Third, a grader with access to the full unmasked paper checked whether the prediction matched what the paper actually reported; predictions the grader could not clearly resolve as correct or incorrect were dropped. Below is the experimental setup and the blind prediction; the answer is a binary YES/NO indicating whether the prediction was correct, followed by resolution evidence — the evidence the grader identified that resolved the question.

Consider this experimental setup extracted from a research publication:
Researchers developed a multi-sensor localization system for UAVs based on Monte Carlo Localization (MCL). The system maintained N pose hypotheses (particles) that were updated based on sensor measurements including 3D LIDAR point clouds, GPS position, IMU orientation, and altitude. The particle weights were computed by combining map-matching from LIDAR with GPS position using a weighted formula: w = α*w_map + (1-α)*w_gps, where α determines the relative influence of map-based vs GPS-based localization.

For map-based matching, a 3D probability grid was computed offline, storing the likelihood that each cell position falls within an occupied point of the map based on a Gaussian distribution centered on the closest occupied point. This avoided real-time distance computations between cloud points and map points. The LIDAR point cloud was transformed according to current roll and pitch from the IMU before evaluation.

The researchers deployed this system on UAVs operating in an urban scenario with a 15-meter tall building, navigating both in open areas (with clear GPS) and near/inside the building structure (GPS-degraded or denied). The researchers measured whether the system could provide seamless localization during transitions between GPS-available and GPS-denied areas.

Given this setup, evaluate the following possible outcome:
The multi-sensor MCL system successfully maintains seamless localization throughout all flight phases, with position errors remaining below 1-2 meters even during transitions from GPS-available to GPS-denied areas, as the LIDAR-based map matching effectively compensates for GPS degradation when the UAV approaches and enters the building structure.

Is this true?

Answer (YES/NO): YES